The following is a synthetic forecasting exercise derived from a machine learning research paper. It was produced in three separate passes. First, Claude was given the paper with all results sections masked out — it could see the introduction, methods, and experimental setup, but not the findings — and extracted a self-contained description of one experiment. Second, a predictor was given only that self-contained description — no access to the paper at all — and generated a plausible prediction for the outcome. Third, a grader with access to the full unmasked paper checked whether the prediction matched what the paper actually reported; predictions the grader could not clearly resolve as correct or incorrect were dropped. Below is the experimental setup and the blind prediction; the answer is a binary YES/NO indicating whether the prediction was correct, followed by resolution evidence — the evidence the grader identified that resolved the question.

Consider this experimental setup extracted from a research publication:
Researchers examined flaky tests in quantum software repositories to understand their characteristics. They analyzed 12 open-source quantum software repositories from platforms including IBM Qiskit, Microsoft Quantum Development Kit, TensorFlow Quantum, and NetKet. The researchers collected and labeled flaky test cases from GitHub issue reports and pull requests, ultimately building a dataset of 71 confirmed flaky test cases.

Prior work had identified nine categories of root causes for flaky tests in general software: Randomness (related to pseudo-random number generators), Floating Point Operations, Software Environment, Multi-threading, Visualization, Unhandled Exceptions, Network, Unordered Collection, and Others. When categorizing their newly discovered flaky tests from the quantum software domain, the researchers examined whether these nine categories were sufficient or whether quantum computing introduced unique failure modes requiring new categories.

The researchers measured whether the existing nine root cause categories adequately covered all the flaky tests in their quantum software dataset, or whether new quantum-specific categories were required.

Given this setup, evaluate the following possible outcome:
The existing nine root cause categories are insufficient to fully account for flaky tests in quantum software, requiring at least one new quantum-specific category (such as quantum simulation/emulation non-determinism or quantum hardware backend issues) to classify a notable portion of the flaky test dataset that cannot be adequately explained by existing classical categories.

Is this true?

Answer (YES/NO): NO